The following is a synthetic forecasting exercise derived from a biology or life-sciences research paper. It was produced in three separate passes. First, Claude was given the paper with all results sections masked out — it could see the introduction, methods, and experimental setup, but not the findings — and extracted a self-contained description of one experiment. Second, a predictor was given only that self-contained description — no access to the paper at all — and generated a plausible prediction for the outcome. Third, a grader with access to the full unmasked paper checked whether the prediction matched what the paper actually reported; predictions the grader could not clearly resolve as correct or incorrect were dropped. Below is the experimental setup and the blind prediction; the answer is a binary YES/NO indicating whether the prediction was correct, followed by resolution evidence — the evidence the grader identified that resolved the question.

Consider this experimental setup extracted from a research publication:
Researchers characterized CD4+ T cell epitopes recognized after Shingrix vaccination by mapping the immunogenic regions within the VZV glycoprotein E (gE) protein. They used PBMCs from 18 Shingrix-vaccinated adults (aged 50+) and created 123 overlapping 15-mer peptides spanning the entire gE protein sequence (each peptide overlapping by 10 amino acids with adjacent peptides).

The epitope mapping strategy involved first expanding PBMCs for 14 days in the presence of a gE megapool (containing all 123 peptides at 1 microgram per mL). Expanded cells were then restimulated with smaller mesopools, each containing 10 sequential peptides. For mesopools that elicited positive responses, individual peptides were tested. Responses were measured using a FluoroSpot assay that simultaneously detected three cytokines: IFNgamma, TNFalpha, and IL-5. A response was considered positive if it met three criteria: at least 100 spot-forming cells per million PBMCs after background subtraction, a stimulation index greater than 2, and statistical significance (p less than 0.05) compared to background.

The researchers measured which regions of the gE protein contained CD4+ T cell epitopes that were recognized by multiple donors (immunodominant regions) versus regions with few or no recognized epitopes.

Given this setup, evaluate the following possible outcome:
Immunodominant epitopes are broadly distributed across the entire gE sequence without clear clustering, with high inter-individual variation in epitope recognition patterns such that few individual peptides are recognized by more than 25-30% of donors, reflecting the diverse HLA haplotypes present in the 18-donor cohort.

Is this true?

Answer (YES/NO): NO